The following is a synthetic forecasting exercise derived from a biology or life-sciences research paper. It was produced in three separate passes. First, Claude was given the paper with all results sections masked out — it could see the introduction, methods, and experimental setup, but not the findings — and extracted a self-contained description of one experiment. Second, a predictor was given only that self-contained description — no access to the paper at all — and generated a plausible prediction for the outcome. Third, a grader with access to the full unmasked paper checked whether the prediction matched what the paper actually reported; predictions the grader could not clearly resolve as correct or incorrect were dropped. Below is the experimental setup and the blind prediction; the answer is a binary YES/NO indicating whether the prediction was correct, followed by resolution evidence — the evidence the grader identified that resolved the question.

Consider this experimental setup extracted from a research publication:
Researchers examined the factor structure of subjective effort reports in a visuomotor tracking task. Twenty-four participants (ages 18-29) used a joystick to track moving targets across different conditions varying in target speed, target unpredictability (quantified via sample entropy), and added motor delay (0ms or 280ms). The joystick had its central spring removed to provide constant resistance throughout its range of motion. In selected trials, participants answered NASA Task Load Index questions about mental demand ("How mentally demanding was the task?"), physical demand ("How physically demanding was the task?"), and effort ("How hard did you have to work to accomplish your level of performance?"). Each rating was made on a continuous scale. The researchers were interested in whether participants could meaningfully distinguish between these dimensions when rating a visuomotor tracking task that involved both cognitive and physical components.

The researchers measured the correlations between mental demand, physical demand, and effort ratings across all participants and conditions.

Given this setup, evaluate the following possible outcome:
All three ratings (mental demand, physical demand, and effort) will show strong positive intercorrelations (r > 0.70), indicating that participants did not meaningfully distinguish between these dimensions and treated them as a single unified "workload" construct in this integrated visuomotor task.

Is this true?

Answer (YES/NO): NO